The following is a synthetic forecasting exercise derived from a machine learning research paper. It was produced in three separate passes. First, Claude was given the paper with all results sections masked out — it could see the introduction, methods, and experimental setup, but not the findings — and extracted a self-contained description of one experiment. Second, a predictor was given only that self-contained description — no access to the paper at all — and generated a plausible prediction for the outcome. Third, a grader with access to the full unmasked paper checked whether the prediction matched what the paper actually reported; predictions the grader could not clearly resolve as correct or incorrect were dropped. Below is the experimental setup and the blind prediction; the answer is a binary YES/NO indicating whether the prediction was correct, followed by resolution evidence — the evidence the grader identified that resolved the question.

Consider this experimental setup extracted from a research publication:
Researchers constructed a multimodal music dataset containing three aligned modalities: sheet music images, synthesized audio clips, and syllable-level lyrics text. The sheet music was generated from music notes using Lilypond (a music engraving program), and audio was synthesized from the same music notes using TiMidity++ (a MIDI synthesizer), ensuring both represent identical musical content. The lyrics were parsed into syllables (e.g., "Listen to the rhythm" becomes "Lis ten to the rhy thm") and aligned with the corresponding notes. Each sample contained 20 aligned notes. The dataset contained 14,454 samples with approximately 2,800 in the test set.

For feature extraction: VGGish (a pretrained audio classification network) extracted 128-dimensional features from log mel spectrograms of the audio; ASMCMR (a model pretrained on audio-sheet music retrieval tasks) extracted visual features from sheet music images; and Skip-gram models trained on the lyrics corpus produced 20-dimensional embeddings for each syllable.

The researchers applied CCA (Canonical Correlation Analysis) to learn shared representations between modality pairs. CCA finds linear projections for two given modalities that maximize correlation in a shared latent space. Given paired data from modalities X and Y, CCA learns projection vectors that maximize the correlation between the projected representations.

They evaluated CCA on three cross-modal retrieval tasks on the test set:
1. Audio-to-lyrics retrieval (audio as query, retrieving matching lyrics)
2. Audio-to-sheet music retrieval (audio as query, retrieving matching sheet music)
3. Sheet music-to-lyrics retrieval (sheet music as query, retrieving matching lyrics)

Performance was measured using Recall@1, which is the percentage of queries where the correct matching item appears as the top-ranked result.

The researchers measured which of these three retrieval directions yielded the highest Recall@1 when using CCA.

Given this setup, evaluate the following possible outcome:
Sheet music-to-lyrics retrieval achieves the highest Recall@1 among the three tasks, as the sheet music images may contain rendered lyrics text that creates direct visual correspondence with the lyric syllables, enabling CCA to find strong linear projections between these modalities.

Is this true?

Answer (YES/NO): NO